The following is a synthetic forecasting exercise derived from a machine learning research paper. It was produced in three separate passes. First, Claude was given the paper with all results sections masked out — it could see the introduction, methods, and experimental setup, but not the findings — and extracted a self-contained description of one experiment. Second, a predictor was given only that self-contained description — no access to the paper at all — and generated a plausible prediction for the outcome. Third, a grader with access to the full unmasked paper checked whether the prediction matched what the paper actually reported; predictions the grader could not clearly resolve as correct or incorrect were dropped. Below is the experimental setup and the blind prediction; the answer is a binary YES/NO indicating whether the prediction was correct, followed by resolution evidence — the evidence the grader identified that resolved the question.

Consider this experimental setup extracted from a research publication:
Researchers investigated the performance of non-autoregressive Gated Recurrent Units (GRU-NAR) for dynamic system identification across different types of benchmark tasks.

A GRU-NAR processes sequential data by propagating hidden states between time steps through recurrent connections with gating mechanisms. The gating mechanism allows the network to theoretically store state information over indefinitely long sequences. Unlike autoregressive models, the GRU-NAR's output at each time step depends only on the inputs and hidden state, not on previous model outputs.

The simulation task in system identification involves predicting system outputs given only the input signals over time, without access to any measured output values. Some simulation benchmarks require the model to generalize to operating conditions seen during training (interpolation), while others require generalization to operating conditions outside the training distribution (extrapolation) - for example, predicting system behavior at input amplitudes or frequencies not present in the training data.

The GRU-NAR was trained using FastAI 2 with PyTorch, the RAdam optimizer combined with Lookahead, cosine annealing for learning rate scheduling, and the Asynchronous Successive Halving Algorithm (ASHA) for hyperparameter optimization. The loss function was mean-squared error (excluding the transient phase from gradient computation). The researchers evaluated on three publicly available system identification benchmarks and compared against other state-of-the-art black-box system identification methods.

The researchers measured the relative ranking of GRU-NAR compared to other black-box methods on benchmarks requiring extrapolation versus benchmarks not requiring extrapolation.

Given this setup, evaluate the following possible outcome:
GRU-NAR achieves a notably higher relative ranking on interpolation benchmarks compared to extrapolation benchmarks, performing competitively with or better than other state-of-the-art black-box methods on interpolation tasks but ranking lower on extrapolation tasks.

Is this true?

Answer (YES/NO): YES